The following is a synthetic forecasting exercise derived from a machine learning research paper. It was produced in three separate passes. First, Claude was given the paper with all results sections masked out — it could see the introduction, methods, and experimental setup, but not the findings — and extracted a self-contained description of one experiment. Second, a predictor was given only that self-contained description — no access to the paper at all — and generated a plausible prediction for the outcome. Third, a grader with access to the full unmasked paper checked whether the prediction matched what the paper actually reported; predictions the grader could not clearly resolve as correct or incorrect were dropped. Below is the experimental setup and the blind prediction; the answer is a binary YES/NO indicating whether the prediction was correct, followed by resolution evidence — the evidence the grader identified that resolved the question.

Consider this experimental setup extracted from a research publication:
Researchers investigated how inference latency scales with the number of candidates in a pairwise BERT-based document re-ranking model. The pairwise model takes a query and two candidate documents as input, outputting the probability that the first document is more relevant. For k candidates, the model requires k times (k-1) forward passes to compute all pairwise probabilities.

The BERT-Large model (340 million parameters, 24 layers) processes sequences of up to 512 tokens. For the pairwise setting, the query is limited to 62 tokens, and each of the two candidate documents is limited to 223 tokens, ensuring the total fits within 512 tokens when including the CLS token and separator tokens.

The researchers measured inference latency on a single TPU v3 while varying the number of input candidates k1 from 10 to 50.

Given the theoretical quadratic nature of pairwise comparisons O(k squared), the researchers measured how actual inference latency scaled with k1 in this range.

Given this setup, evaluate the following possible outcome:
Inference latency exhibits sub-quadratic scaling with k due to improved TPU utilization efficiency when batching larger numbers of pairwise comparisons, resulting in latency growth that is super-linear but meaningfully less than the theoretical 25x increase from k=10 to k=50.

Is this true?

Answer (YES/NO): NO